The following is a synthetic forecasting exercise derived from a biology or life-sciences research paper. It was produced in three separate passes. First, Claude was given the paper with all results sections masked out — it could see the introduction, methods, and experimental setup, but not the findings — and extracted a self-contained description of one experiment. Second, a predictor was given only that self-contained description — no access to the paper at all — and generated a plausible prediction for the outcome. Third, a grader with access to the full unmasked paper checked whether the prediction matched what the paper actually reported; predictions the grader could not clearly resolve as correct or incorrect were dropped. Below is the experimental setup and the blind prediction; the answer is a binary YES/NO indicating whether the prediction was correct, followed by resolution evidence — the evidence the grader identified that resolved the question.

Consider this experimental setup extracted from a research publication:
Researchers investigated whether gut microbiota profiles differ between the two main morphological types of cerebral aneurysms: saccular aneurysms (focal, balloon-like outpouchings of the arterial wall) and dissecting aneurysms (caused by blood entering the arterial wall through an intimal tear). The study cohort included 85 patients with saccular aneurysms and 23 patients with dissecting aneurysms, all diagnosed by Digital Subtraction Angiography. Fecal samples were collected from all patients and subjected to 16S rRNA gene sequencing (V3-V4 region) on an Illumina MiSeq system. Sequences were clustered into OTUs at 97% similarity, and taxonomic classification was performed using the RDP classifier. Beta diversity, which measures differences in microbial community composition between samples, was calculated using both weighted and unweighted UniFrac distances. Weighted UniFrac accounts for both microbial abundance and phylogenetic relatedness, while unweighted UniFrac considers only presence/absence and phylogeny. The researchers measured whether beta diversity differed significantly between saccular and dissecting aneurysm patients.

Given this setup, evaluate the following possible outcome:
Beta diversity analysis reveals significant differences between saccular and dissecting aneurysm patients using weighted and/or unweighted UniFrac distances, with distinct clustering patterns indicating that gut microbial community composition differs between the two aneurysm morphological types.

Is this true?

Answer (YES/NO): NO